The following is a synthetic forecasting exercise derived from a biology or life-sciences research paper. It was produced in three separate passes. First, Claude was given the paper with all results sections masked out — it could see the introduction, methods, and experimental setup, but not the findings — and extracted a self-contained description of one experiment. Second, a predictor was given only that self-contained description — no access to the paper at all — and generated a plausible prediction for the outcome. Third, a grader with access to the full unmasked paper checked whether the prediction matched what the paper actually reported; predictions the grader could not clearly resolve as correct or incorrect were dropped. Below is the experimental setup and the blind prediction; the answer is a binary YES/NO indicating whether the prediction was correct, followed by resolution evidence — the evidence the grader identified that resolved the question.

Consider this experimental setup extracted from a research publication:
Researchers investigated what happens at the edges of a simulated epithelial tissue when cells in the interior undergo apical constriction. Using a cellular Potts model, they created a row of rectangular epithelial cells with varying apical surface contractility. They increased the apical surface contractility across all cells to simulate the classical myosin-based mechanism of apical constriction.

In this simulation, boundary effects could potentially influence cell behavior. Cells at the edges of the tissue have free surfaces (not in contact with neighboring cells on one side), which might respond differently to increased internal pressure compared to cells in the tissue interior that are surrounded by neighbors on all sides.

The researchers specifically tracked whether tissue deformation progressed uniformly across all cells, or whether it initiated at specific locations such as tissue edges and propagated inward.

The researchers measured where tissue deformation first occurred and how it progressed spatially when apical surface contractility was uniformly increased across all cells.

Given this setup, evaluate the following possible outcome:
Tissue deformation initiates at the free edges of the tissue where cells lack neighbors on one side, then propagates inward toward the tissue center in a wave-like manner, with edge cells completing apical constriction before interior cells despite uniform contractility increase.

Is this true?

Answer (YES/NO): NO